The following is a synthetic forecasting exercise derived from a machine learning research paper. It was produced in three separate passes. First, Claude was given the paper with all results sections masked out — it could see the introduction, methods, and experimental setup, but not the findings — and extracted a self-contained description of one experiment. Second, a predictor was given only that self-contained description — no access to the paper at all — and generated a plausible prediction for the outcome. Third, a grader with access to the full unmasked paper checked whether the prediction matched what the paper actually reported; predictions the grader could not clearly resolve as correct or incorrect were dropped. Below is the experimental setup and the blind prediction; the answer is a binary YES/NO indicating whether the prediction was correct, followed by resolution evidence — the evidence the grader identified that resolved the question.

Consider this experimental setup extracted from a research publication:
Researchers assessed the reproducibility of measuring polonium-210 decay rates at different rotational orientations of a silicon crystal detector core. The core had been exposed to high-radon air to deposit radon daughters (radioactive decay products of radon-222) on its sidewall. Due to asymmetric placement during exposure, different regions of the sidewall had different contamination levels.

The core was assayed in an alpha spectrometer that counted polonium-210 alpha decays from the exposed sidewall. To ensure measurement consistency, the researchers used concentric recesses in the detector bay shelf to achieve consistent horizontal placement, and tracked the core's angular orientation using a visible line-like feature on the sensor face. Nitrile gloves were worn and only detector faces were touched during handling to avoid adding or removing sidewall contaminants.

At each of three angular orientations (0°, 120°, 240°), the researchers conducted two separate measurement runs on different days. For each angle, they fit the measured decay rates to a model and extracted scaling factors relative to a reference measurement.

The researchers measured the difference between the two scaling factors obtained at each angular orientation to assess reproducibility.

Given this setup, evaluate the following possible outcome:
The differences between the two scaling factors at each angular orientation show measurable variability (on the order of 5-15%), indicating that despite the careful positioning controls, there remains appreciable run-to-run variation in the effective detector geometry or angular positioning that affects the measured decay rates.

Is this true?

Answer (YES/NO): NO